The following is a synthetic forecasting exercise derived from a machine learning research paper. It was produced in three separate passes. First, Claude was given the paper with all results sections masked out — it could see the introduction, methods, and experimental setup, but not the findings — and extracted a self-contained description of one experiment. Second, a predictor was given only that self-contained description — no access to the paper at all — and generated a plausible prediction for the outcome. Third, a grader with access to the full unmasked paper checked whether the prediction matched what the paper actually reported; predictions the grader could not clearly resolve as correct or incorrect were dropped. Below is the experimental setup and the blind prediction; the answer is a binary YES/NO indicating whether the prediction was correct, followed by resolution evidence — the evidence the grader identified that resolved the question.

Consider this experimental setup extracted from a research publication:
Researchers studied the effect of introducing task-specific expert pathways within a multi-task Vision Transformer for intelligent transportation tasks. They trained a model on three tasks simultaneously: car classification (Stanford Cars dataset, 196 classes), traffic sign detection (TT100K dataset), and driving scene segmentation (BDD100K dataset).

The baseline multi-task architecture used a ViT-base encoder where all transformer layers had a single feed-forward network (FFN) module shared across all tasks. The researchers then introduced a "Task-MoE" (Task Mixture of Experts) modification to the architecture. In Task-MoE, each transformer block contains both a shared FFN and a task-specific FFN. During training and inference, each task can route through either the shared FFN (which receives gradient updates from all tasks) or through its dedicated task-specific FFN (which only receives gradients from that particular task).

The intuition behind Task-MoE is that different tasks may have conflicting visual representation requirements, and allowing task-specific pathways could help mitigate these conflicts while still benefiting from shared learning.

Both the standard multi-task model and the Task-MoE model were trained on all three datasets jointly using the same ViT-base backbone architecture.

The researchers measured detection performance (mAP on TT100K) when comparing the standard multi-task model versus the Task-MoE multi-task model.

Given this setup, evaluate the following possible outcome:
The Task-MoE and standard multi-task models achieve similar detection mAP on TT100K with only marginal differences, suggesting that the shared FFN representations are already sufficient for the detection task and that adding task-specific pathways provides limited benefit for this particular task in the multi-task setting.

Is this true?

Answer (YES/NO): YES